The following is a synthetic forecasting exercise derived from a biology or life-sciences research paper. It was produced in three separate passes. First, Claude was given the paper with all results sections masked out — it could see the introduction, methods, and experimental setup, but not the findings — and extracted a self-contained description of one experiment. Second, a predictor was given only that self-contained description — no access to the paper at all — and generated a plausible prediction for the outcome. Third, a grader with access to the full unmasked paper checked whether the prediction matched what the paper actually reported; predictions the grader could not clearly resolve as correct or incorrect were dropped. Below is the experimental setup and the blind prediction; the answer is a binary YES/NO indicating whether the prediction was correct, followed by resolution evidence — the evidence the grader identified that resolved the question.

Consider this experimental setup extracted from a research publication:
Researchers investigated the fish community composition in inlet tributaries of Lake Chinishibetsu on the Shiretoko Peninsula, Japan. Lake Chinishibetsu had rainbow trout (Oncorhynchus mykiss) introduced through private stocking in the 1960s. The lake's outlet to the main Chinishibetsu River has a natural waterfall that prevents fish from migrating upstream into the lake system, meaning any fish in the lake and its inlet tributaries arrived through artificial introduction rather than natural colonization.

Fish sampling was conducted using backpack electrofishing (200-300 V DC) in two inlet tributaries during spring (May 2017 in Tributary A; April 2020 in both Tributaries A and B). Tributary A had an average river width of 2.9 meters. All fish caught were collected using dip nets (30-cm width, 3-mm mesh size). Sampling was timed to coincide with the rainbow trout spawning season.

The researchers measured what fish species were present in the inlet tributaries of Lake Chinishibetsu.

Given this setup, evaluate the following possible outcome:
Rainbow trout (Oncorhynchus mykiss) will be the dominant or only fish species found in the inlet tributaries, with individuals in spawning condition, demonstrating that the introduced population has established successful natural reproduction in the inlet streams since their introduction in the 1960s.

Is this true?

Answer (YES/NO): YES